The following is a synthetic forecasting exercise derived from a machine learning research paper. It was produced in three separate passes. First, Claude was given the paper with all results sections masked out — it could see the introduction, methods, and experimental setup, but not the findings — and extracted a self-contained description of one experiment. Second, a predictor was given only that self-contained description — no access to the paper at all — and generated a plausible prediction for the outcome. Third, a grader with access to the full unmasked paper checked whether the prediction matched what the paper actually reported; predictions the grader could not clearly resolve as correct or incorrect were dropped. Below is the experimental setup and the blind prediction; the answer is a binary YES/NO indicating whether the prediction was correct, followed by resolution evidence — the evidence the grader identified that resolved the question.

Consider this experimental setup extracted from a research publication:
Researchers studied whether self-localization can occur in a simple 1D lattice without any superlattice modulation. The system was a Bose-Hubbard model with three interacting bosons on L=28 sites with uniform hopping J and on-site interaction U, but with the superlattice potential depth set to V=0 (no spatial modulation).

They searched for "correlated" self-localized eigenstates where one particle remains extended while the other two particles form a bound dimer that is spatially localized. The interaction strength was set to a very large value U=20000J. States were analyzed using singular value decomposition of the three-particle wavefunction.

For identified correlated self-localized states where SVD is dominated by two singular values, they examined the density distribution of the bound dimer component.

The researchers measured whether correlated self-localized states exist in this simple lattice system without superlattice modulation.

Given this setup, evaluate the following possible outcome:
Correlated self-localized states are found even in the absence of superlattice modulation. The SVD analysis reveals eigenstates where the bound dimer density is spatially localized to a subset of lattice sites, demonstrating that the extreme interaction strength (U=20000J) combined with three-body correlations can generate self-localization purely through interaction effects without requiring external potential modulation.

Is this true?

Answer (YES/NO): YES